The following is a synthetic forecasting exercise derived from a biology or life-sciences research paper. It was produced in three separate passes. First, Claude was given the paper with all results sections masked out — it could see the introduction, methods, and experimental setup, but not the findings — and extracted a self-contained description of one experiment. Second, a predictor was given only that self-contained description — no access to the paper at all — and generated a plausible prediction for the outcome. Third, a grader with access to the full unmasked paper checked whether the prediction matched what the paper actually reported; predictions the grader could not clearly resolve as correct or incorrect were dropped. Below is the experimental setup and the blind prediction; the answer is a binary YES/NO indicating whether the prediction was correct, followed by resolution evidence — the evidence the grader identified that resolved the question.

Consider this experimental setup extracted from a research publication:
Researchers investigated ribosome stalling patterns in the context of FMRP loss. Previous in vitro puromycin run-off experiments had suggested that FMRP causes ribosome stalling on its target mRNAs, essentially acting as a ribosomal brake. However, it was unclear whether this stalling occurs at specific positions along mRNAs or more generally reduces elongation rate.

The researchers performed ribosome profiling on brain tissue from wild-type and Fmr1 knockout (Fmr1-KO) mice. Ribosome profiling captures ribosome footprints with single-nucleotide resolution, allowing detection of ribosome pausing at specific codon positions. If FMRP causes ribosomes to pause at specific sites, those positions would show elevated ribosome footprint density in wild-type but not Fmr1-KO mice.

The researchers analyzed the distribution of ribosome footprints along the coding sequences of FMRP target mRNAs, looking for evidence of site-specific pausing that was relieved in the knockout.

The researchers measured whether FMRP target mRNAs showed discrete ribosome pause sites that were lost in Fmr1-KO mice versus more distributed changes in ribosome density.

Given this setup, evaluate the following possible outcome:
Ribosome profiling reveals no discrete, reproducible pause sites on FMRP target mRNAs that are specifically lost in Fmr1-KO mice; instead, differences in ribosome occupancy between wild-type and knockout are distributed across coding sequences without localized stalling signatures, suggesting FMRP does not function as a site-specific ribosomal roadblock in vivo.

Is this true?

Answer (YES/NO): NO